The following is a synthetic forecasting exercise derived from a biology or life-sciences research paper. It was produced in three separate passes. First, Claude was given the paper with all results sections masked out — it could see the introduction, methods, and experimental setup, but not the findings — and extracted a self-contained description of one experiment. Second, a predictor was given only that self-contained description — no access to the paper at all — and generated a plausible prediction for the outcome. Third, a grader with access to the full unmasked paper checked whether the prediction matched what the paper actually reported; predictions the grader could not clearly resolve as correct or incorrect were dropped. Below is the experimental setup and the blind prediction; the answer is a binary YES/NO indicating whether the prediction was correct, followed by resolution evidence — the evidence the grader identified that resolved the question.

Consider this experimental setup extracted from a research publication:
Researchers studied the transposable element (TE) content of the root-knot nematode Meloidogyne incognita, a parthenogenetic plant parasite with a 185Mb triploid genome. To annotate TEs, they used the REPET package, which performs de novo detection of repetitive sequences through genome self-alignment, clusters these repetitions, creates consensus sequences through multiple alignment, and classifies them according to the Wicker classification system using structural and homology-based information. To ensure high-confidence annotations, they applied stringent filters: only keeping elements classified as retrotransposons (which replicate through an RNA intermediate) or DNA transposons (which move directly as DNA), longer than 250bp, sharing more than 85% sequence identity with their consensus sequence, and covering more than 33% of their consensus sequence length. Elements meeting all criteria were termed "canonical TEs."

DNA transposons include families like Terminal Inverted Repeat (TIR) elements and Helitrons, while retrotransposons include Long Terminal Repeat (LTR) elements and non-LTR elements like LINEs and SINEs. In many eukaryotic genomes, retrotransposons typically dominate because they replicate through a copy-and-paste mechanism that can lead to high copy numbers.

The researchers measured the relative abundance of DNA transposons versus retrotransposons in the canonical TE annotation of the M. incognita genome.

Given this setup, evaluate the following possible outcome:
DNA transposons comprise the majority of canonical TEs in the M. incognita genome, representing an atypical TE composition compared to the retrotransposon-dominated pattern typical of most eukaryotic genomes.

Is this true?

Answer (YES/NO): YES